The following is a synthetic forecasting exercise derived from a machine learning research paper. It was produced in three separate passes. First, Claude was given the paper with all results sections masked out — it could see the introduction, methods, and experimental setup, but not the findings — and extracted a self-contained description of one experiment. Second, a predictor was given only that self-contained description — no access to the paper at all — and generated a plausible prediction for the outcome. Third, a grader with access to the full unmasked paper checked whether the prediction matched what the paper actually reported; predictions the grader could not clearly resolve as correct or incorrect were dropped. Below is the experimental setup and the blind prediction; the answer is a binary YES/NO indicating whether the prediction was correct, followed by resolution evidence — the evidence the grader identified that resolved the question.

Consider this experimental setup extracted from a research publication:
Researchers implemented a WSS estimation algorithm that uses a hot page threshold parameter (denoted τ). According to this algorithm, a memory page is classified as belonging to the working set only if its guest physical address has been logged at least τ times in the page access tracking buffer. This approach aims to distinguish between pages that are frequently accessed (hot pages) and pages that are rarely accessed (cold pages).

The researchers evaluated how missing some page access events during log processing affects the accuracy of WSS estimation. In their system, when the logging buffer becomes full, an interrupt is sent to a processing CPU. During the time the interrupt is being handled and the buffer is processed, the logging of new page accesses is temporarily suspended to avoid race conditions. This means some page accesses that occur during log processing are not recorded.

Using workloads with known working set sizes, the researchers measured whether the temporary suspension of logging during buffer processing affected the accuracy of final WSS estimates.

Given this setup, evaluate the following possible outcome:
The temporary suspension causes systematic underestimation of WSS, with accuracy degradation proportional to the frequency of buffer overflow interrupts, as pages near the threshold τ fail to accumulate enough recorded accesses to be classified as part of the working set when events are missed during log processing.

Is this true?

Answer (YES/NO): NO